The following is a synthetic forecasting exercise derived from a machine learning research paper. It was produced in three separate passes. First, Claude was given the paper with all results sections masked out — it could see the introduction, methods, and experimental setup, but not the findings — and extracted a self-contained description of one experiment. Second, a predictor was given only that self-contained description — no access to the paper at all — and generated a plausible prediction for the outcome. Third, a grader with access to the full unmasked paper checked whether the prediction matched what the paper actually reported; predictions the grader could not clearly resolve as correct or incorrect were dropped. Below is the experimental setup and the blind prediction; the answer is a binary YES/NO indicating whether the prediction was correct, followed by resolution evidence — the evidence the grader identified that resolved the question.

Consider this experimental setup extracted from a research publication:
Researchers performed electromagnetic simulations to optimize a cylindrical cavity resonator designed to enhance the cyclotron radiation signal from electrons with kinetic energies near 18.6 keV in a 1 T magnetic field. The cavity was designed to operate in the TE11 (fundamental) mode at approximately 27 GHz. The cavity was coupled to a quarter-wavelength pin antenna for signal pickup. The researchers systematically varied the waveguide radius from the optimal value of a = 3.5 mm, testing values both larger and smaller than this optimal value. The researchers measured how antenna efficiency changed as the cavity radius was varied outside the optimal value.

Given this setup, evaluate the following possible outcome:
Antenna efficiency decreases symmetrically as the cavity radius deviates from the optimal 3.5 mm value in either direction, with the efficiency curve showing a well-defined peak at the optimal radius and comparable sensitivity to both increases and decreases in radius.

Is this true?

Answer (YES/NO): NO